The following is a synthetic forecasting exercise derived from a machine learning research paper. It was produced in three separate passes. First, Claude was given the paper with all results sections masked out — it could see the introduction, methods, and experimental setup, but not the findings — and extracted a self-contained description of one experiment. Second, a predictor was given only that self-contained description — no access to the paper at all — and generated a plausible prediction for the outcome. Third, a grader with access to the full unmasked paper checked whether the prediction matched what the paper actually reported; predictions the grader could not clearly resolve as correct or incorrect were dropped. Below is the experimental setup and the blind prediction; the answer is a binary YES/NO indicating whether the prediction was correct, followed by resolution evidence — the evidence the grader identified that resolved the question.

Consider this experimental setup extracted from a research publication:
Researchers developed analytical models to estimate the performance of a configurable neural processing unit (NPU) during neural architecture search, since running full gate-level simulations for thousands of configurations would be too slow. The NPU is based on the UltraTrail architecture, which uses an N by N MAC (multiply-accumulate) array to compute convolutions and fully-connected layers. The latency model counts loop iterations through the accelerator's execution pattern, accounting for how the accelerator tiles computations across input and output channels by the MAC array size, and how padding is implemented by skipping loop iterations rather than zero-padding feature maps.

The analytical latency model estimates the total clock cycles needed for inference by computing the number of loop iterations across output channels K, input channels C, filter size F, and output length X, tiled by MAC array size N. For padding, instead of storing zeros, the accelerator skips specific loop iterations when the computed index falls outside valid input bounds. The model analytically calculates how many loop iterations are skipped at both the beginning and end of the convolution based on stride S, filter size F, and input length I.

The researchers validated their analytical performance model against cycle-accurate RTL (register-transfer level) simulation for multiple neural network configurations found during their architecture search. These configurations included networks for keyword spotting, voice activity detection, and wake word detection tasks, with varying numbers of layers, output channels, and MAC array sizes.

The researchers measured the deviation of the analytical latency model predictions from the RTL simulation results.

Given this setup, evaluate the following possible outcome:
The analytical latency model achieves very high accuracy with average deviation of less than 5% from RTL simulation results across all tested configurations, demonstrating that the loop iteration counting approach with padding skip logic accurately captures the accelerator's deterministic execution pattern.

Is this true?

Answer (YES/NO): YES